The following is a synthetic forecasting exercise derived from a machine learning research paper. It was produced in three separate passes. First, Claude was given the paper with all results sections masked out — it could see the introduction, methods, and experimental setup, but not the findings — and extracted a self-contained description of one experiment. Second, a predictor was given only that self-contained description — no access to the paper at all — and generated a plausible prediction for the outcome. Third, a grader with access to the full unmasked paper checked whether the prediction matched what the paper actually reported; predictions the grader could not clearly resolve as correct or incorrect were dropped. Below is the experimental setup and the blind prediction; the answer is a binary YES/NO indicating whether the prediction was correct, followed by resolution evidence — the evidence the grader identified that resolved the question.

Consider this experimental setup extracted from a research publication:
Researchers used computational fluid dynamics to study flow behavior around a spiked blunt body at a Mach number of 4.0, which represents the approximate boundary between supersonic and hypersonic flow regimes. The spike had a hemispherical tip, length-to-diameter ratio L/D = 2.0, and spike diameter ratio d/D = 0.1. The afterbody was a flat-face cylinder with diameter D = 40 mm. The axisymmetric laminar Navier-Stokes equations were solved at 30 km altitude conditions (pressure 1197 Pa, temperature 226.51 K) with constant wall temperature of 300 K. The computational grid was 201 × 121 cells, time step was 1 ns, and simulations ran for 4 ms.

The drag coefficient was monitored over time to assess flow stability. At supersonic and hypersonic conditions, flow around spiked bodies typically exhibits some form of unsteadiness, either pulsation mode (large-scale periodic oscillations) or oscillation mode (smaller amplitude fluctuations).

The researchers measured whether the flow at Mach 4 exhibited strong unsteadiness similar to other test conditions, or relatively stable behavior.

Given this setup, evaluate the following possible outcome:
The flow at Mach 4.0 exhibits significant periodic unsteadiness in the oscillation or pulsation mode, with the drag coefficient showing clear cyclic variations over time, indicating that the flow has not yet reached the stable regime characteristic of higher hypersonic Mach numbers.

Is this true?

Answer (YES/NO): NO